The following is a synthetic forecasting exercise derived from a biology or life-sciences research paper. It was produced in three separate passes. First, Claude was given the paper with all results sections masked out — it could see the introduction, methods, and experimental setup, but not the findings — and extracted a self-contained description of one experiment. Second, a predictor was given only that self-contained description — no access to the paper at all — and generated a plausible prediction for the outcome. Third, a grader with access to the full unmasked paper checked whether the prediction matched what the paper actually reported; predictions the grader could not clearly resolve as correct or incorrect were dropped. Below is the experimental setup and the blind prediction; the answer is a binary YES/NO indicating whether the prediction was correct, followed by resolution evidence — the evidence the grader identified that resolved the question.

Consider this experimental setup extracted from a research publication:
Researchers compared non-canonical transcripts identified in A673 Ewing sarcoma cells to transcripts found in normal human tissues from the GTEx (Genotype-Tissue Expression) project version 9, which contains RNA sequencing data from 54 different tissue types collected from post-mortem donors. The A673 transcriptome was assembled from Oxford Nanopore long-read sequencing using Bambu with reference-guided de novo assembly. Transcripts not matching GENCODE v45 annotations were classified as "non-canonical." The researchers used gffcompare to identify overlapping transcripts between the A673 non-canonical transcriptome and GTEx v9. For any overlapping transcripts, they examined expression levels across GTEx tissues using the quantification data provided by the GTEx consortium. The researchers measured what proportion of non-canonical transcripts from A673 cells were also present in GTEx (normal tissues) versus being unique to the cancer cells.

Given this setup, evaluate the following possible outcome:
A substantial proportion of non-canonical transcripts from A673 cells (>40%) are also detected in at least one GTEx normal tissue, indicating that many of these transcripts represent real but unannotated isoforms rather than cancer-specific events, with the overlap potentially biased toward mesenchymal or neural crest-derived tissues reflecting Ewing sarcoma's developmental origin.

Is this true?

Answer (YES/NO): NO